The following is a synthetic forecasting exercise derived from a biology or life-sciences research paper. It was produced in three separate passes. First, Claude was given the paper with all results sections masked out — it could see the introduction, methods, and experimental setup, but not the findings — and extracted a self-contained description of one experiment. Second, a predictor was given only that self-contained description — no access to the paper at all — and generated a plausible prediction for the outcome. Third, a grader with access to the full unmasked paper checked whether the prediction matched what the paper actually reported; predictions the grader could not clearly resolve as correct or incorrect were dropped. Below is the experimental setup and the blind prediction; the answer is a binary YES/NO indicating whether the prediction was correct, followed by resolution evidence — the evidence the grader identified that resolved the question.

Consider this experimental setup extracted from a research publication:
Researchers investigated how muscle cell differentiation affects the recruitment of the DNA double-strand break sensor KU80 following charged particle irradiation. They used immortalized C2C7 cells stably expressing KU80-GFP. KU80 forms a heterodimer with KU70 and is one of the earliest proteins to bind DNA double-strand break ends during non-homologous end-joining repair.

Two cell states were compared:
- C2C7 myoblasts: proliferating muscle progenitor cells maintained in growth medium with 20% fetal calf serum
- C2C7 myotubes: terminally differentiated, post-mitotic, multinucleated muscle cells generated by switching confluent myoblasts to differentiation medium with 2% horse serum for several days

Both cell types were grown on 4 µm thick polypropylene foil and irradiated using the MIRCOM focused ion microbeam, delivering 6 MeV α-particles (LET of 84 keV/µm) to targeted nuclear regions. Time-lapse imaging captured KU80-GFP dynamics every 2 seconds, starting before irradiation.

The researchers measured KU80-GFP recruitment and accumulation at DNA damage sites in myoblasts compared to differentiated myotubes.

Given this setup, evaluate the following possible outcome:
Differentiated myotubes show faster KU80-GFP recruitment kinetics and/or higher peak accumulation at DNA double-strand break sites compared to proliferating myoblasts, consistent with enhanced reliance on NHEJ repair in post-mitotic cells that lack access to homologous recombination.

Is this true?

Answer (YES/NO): NO